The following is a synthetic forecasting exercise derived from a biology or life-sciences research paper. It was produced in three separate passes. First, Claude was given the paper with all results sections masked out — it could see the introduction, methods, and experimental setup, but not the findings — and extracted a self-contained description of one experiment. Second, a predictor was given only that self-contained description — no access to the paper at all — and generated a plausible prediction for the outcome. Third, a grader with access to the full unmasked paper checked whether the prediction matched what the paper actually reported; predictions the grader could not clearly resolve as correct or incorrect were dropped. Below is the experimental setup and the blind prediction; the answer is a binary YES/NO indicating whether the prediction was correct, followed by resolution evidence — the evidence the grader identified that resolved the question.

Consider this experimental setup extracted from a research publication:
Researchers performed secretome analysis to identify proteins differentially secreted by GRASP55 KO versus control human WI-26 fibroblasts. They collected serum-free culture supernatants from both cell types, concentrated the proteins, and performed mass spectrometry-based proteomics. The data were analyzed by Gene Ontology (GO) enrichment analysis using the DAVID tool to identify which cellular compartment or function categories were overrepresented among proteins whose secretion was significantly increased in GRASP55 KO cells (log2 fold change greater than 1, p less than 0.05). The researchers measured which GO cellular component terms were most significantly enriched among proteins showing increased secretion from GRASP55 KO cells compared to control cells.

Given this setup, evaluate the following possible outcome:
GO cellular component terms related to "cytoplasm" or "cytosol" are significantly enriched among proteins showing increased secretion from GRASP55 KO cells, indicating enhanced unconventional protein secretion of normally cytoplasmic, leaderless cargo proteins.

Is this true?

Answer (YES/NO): NO